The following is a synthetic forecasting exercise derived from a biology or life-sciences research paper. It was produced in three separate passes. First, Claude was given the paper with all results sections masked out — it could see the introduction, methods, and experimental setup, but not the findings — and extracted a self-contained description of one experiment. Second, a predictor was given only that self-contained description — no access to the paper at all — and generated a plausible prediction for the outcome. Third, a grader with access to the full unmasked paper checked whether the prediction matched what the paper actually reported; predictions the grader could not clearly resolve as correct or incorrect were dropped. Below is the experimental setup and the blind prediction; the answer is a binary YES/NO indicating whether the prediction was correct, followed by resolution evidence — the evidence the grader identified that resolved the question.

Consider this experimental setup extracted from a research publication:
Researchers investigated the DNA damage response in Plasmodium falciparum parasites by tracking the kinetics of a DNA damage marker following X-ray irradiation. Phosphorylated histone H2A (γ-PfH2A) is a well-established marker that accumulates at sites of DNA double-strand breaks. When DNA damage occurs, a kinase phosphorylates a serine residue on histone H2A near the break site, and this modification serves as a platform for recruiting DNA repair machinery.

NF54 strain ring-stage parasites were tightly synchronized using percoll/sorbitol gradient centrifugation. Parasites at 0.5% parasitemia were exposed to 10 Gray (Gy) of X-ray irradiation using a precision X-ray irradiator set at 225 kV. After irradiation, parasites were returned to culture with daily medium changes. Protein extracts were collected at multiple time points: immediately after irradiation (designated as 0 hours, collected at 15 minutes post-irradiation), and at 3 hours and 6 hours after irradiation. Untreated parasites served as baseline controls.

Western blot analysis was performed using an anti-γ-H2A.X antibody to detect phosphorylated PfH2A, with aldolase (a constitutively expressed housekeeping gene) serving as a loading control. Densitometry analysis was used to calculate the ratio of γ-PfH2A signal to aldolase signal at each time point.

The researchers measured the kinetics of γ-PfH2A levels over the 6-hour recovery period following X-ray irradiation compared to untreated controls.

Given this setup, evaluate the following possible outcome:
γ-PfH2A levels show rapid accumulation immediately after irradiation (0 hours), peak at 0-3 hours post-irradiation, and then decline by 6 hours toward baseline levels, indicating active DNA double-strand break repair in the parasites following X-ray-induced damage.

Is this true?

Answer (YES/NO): YES